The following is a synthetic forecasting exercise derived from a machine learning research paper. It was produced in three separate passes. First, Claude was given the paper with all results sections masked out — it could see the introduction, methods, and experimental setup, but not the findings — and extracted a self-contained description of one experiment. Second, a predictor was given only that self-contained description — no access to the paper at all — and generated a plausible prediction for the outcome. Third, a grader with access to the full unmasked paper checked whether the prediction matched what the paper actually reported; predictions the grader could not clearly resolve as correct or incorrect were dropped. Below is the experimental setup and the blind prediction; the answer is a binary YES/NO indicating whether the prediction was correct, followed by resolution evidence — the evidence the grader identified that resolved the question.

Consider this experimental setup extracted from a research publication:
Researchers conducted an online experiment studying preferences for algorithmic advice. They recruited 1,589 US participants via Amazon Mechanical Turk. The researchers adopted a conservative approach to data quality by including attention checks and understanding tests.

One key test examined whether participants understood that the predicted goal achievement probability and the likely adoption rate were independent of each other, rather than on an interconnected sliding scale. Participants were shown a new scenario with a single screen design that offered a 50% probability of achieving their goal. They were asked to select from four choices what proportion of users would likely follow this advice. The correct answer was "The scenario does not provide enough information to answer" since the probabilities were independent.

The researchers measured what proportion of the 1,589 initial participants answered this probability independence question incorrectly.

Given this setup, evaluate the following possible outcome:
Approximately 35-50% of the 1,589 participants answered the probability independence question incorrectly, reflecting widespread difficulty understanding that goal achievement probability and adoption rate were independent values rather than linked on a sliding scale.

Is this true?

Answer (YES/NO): NO